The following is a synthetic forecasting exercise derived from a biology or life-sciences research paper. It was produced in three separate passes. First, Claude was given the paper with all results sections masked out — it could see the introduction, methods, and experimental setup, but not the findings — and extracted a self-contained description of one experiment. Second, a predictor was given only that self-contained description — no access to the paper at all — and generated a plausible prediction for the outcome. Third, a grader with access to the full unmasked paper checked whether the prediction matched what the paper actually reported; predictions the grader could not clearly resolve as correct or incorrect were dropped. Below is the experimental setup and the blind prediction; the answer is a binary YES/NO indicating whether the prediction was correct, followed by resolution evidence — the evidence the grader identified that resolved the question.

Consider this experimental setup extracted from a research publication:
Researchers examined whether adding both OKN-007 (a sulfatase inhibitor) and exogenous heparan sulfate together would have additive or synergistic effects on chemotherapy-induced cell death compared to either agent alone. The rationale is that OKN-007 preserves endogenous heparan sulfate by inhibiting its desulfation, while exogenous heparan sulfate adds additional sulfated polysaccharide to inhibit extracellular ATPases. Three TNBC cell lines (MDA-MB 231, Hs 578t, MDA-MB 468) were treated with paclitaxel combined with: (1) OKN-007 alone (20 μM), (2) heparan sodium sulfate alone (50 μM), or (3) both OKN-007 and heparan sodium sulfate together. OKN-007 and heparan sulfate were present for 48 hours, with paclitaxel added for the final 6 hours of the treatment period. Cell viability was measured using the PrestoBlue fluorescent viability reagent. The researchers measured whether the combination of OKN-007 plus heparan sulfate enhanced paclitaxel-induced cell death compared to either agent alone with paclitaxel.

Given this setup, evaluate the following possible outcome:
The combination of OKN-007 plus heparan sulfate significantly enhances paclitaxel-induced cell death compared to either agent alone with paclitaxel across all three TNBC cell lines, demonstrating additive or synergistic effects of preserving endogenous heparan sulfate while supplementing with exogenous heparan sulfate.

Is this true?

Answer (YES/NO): YES